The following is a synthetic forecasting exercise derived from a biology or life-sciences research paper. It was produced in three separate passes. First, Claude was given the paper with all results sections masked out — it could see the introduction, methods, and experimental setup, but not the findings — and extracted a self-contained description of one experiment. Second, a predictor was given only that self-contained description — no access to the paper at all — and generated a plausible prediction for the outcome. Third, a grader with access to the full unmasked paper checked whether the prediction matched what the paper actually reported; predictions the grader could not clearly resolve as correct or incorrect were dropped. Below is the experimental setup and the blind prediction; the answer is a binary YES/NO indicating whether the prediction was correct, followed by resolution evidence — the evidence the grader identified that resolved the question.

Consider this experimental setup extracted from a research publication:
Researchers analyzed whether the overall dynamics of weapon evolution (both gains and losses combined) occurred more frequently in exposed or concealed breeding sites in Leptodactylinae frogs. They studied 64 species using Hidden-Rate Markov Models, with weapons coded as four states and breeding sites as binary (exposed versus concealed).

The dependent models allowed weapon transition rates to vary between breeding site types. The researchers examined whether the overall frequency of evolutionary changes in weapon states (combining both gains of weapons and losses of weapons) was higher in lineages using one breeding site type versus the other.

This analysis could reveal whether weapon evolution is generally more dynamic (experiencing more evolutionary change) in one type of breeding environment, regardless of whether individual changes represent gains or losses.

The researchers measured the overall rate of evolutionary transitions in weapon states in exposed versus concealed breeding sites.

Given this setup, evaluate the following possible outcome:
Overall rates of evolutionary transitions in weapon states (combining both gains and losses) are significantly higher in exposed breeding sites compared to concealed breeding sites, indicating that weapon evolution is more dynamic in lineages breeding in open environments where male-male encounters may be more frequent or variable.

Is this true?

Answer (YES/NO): YES